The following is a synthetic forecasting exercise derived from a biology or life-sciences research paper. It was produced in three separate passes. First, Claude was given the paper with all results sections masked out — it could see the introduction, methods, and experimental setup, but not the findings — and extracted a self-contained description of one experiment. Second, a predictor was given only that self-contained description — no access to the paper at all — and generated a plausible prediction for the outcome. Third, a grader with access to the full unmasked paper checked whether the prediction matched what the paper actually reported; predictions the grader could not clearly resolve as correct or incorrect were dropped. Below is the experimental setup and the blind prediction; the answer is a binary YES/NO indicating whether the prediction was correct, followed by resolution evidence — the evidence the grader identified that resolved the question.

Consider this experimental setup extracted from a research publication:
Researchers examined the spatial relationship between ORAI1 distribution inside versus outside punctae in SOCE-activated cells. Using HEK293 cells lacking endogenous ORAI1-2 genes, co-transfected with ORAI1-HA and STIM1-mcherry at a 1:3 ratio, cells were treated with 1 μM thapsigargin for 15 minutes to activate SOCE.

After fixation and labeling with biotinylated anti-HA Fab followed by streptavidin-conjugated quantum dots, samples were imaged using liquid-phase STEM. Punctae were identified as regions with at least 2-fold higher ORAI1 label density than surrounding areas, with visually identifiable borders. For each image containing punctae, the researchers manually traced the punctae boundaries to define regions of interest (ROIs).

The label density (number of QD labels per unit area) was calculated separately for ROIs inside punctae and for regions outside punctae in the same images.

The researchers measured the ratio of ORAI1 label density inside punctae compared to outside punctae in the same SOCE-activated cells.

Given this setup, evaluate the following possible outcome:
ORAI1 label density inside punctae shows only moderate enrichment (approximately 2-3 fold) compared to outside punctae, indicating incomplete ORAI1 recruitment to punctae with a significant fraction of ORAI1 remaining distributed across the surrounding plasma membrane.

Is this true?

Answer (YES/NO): NO